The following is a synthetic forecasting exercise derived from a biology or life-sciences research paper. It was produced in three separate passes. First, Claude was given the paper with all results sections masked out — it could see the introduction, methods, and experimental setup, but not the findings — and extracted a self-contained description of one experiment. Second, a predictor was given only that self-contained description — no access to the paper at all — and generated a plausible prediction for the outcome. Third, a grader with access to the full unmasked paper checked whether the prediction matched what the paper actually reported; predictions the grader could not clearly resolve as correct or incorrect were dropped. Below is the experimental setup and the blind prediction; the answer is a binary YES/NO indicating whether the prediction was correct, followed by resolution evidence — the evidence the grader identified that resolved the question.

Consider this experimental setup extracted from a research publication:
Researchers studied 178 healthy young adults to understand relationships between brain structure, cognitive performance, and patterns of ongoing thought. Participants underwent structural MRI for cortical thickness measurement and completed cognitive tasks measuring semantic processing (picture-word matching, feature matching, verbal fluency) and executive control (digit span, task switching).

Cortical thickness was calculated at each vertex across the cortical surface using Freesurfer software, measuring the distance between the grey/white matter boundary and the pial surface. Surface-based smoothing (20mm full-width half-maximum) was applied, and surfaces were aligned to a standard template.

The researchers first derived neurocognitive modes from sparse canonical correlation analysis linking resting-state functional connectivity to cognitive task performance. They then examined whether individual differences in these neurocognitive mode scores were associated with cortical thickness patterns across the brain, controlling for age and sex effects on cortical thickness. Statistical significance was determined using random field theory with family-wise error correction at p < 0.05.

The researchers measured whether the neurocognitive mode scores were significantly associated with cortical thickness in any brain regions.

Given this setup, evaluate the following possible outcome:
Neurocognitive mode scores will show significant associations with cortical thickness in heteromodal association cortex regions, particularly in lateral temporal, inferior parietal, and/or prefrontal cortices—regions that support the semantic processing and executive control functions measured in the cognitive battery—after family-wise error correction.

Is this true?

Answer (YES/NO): NO